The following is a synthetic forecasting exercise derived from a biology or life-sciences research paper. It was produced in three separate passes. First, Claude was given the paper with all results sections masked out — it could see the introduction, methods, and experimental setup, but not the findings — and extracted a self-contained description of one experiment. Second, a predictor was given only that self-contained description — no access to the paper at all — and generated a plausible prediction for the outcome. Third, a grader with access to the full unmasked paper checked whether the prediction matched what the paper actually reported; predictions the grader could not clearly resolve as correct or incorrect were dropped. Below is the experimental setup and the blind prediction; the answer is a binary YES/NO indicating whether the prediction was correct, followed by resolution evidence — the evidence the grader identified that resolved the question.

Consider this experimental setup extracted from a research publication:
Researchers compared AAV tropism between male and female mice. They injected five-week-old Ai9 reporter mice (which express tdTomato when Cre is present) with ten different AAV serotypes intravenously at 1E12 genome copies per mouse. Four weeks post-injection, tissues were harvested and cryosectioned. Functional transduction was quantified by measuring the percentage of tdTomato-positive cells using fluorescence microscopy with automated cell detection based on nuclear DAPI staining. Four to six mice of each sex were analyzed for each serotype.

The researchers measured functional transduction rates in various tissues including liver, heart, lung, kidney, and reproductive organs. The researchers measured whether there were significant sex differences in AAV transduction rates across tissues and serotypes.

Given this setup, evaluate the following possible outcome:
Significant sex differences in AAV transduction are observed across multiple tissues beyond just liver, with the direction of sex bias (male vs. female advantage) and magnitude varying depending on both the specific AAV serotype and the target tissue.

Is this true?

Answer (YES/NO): YES